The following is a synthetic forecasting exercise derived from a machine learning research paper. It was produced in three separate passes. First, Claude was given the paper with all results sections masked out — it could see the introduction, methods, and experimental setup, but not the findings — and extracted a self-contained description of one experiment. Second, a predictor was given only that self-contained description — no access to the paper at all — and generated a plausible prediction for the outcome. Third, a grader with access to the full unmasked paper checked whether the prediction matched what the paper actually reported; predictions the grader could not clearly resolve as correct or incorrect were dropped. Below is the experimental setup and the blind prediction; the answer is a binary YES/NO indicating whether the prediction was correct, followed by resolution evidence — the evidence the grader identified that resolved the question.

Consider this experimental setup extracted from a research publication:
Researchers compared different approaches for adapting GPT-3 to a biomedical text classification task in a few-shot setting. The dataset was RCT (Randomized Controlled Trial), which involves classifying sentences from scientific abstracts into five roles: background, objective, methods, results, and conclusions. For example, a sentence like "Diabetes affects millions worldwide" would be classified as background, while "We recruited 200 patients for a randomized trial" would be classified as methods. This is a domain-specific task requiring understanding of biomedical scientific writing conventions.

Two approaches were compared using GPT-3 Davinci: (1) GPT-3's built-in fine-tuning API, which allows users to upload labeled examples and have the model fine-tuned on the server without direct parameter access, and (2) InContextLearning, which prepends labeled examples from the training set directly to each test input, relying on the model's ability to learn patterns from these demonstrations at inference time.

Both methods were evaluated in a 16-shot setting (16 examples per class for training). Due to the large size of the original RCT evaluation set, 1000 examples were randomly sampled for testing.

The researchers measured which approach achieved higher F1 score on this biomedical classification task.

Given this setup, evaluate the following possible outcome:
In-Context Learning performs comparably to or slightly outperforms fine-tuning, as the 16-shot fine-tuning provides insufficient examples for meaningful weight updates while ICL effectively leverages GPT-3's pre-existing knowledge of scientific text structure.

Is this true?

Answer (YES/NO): NO